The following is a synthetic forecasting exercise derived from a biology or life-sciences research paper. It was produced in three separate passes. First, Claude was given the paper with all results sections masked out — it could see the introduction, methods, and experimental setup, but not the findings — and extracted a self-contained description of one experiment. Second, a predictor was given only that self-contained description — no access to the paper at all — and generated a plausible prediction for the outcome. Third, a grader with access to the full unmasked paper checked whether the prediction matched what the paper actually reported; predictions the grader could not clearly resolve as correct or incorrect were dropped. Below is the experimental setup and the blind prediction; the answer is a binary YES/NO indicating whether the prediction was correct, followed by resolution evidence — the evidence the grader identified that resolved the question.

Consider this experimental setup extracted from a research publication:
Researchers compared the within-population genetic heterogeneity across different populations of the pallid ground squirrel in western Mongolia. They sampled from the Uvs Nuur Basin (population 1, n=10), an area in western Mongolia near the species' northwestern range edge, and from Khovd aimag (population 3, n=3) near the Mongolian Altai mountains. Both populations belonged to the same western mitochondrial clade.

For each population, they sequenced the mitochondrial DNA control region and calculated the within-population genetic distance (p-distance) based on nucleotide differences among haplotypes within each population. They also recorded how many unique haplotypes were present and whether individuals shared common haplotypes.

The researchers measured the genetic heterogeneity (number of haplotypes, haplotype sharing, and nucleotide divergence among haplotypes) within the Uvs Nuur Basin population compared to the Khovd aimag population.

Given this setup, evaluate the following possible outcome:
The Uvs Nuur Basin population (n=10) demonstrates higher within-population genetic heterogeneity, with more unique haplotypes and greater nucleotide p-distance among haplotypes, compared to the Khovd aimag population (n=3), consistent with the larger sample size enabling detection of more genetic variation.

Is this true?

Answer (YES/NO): NO